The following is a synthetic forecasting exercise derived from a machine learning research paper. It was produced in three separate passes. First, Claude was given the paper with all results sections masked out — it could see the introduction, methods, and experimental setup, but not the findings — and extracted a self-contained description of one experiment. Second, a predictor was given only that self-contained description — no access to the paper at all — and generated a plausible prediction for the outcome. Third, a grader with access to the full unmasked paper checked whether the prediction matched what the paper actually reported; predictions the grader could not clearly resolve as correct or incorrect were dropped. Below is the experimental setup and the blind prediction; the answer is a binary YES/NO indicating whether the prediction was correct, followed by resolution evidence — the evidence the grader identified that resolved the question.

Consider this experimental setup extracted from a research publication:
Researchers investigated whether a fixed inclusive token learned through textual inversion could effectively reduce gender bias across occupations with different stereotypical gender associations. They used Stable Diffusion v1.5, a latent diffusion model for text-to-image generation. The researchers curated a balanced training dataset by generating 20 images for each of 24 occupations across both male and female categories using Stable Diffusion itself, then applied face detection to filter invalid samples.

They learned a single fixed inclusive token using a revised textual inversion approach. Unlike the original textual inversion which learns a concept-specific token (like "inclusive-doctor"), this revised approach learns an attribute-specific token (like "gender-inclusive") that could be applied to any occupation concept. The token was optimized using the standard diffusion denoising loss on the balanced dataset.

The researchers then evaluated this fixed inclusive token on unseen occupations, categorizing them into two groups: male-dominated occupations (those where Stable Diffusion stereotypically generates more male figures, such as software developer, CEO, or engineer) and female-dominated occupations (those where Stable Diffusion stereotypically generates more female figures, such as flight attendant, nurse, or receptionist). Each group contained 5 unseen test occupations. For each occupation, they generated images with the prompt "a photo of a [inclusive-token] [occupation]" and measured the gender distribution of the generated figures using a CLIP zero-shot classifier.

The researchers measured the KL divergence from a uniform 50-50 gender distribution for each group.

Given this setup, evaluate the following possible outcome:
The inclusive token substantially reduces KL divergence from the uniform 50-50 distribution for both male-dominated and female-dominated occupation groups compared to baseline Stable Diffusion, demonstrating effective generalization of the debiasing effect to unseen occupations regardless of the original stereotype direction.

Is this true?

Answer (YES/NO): NO